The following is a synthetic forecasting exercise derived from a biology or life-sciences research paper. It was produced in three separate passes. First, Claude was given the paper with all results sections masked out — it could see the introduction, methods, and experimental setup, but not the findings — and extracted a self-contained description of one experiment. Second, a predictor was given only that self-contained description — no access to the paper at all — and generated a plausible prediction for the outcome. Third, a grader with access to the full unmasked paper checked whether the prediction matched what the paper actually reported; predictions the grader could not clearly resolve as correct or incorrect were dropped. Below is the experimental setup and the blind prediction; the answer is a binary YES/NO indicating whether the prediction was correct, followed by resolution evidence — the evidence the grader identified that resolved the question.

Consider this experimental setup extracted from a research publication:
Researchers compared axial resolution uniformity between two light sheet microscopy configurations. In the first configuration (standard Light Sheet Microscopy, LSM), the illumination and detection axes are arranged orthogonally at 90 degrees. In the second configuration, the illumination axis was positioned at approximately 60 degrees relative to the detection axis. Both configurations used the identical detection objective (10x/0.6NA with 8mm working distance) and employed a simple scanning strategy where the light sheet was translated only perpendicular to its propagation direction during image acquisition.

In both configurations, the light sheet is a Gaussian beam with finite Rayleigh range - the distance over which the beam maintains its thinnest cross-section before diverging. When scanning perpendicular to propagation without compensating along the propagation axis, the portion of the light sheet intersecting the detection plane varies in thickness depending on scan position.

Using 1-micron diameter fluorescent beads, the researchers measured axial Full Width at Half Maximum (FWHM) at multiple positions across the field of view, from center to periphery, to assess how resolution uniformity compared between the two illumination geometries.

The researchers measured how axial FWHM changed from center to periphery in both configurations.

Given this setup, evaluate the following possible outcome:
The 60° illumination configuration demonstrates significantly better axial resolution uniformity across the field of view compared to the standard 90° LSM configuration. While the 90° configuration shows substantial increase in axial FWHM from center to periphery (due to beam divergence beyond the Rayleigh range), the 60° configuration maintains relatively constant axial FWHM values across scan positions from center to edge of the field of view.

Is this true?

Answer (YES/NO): NO